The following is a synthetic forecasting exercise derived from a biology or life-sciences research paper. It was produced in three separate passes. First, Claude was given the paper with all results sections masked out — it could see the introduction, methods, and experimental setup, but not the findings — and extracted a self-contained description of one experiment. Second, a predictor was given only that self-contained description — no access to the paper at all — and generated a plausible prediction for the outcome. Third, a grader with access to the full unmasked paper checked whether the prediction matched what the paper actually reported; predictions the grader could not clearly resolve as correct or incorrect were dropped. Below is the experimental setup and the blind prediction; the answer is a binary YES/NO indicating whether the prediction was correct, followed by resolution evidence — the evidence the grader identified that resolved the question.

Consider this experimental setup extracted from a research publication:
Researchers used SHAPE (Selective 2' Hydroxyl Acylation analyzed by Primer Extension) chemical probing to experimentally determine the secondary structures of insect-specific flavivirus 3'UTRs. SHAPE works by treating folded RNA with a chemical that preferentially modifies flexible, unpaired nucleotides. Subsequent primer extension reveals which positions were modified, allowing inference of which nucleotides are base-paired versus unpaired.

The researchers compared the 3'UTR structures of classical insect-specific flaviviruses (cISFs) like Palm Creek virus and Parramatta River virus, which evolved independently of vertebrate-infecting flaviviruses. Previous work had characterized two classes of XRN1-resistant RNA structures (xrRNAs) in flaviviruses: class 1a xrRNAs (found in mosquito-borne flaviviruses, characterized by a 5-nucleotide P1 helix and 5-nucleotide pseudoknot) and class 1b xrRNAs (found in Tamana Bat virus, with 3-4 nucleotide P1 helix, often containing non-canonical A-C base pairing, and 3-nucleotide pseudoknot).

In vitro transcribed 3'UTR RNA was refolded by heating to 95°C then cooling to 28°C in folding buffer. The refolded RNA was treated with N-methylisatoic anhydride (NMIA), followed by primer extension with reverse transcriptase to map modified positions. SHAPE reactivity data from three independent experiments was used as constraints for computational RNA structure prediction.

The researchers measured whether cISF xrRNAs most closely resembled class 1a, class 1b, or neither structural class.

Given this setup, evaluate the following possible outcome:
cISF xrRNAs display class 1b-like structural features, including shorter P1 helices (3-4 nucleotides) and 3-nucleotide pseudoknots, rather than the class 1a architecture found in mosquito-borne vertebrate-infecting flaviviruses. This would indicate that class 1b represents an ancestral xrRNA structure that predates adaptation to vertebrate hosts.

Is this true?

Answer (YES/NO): NO